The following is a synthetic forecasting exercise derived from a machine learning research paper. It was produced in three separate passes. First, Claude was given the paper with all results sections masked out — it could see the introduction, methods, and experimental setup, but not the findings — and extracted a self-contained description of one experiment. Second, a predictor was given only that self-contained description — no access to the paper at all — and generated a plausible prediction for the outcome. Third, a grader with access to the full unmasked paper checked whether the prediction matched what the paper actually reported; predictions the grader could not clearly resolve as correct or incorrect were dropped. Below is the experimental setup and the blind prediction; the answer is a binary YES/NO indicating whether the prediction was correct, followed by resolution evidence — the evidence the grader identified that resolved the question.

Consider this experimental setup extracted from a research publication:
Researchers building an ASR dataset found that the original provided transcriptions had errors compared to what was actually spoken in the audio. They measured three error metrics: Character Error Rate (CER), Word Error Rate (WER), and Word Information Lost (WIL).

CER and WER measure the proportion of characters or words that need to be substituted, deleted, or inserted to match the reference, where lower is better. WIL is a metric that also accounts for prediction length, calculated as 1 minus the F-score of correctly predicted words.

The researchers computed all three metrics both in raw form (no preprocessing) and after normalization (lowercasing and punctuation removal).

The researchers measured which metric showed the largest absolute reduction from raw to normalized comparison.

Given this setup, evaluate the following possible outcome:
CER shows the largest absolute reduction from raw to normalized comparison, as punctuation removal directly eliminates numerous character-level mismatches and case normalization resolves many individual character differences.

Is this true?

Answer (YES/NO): NO